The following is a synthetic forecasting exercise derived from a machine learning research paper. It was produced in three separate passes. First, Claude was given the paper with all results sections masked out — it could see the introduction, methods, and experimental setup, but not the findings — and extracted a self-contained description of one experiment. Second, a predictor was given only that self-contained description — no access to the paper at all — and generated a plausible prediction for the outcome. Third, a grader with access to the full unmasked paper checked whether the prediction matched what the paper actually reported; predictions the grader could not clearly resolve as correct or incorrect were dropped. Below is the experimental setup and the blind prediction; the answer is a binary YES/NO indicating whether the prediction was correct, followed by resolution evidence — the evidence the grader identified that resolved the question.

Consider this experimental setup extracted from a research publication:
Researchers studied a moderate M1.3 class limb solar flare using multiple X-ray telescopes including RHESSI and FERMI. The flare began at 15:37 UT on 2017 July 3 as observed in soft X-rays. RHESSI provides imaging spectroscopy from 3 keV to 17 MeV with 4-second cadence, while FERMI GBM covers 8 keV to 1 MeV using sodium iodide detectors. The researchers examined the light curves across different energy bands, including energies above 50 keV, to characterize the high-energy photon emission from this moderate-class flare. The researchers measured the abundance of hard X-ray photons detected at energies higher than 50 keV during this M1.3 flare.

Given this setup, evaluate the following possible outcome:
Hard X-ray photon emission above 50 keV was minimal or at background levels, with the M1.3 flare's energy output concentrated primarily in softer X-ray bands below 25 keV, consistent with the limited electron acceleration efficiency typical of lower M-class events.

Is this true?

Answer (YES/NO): YES